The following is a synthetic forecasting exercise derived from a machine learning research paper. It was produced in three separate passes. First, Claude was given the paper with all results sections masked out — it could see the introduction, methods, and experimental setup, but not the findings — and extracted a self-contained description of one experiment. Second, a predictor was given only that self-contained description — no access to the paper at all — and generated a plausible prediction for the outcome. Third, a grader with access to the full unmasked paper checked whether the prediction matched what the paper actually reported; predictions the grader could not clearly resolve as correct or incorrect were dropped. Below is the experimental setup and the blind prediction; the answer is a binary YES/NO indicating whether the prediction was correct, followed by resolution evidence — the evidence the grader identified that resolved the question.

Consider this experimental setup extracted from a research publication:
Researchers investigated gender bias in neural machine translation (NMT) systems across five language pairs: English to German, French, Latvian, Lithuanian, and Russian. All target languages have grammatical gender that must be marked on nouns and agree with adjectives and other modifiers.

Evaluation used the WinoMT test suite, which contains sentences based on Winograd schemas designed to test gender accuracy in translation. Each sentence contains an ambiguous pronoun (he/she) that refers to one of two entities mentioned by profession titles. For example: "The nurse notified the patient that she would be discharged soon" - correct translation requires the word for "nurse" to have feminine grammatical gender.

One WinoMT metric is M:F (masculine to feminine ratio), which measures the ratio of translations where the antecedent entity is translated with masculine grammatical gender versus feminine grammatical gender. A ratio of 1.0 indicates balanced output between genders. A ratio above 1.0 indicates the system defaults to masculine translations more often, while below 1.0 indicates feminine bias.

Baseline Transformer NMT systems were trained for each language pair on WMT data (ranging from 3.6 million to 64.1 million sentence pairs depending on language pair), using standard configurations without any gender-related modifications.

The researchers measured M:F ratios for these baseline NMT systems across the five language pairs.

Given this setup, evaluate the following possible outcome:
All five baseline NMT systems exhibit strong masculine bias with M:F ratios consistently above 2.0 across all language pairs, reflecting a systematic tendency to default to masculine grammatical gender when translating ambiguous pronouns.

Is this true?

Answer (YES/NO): YES